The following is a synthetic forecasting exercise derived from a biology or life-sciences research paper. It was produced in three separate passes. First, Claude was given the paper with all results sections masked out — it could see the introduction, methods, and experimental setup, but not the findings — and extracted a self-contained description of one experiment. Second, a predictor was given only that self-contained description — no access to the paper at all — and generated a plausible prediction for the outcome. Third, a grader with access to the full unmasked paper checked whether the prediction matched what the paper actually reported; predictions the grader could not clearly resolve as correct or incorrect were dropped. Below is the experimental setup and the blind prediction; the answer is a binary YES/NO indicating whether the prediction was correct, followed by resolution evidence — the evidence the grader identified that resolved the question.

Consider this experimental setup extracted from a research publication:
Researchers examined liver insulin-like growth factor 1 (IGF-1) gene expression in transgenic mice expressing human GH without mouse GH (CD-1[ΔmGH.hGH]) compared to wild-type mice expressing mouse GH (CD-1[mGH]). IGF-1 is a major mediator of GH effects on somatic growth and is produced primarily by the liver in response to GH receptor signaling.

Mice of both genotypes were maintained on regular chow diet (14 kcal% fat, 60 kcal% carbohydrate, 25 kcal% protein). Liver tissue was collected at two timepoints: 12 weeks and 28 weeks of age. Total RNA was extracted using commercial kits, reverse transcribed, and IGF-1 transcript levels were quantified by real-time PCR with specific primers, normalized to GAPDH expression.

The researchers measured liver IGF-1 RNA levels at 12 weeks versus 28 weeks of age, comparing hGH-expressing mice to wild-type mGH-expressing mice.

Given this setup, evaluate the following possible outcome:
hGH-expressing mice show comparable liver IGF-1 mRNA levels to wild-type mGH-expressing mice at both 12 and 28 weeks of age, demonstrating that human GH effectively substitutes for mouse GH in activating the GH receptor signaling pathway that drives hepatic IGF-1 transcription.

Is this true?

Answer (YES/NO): NO